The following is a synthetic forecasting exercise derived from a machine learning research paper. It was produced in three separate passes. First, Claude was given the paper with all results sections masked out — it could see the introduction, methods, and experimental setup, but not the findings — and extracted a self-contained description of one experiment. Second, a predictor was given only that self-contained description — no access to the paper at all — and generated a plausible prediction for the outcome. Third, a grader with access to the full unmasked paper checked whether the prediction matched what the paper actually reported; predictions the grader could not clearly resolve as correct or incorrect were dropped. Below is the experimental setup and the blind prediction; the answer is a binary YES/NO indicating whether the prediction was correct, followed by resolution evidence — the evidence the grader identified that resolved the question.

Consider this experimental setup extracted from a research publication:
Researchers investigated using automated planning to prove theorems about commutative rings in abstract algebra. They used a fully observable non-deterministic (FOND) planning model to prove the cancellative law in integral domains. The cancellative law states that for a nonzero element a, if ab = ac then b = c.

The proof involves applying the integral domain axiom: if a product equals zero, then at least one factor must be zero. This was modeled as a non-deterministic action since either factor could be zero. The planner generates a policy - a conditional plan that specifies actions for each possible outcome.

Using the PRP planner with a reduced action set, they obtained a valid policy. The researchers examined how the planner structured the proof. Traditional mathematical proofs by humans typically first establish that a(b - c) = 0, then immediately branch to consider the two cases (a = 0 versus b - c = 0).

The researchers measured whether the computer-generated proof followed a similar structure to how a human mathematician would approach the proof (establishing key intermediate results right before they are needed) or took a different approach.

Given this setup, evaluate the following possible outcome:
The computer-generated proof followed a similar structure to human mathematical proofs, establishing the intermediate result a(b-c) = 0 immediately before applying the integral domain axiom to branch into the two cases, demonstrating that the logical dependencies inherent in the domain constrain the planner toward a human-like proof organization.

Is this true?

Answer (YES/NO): NO